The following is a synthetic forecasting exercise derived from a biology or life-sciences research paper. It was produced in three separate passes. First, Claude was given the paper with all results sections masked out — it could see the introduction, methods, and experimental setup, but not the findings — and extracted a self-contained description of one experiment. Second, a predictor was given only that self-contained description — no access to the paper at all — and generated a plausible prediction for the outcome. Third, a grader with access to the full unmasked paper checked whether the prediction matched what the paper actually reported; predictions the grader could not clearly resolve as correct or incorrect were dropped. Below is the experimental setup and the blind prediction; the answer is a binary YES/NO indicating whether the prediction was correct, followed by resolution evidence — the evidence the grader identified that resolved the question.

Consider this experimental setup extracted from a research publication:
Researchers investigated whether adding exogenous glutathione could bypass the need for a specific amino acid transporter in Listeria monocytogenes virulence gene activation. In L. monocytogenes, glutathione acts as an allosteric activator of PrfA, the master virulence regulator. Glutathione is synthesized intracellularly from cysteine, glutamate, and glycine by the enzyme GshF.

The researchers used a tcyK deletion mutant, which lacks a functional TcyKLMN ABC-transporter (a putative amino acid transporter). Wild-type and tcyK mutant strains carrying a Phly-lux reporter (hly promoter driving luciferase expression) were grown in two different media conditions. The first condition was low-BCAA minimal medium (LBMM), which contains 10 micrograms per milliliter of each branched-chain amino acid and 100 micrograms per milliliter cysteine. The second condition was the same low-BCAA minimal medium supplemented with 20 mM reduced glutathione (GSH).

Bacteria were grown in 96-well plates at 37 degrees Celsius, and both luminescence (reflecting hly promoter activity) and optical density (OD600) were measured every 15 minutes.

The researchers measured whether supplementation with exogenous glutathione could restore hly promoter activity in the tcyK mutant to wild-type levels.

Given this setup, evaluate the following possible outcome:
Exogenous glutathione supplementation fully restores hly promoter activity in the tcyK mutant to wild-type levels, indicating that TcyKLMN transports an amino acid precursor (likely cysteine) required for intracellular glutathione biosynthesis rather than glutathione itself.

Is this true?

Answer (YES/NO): YES